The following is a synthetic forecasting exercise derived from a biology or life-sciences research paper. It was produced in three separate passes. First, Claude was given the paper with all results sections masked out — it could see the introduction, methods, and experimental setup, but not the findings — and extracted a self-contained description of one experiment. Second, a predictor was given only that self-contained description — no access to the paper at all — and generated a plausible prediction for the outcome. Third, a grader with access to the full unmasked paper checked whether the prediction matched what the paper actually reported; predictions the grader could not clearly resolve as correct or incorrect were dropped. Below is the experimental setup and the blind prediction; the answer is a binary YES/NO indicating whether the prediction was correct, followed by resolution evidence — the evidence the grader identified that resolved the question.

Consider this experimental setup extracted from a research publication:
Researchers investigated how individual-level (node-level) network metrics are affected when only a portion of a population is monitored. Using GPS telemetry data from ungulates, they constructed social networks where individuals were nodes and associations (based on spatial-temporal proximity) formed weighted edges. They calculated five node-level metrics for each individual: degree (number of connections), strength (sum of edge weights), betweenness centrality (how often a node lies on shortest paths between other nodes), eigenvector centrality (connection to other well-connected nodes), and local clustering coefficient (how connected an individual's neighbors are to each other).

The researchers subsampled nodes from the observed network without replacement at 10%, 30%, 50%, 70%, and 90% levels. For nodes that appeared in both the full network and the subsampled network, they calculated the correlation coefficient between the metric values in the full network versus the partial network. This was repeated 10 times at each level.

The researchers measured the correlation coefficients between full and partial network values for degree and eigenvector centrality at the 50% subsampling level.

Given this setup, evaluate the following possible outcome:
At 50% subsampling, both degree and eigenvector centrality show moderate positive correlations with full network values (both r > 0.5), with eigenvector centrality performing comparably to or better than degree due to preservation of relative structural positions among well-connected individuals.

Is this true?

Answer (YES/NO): NO